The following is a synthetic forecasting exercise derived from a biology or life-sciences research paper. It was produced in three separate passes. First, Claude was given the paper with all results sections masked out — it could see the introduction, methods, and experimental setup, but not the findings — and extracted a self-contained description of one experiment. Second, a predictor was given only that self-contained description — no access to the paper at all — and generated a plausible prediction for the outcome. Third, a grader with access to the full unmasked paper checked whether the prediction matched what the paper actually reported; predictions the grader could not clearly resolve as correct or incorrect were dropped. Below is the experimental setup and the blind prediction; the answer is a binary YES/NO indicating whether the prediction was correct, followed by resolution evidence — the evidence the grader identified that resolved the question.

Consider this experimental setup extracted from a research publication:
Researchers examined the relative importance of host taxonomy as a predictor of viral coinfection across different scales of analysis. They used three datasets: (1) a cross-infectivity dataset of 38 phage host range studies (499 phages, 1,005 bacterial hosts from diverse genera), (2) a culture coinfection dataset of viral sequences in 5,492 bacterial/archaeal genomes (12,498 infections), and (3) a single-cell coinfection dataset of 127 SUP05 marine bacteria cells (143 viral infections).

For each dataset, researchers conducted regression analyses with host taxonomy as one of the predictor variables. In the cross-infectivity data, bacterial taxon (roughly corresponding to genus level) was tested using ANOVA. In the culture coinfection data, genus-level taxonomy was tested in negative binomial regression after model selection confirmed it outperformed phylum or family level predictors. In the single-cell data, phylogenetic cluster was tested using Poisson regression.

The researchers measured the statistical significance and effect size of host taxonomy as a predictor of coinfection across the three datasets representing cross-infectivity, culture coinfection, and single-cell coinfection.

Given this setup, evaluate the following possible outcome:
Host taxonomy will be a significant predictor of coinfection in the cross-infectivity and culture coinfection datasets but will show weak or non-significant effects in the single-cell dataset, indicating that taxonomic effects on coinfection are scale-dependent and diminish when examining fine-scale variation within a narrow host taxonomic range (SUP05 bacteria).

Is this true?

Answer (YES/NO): YES